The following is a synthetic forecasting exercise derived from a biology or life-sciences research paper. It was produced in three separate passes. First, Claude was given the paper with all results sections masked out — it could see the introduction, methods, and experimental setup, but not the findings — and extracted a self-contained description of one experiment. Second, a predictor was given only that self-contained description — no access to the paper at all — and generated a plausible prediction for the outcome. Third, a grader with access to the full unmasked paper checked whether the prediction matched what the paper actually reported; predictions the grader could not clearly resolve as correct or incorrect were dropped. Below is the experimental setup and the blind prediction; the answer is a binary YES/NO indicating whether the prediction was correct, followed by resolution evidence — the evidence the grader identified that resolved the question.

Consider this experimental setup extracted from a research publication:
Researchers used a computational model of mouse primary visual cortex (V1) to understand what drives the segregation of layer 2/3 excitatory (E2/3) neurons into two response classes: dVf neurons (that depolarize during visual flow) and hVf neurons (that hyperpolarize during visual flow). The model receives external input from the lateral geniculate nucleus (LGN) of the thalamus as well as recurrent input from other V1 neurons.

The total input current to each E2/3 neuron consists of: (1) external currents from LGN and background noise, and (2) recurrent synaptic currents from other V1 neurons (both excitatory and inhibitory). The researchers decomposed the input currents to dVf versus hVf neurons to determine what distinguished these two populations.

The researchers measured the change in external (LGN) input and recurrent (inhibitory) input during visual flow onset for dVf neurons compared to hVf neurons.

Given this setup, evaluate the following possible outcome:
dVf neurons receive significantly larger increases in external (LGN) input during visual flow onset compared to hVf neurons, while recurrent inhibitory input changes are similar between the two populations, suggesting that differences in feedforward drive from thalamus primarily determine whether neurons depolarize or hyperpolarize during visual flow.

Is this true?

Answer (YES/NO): NO